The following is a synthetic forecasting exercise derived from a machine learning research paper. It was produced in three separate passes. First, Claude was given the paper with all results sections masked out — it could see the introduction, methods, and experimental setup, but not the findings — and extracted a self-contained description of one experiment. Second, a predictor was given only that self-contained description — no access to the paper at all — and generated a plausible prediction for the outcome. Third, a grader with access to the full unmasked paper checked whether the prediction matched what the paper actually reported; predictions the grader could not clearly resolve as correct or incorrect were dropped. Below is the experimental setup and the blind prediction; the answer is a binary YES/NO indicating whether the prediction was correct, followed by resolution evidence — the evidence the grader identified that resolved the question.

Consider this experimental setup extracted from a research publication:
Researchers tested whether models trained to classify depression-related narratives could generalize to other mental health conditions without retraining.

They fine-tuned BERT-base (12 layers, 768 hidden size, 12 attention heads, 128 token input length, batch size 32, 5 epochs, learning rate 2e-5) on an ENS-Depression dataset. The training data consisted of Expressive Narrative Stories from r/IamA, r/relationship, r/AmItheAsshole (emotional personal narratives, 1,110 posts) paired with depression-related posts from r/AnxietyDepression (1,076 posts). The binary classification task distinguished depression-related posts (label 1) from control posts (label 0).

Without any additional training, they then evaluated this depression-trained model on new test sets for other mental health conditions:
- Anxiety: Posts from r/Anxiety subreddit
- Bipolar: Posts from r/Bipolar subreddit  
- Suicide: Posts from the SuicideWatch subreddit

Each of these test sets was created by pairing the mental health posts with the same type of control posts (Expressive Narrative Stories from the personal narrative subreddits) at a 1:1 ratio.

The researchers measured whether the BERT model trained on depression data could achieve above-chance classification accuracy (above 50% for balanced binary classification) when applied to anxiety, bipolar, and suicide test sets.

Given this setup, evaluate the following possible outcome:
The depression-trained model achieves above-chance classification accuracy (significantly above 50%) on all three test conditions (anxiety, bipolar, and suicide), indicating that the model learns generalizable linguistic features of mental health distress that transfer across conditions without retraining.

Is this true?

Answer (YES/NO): YES